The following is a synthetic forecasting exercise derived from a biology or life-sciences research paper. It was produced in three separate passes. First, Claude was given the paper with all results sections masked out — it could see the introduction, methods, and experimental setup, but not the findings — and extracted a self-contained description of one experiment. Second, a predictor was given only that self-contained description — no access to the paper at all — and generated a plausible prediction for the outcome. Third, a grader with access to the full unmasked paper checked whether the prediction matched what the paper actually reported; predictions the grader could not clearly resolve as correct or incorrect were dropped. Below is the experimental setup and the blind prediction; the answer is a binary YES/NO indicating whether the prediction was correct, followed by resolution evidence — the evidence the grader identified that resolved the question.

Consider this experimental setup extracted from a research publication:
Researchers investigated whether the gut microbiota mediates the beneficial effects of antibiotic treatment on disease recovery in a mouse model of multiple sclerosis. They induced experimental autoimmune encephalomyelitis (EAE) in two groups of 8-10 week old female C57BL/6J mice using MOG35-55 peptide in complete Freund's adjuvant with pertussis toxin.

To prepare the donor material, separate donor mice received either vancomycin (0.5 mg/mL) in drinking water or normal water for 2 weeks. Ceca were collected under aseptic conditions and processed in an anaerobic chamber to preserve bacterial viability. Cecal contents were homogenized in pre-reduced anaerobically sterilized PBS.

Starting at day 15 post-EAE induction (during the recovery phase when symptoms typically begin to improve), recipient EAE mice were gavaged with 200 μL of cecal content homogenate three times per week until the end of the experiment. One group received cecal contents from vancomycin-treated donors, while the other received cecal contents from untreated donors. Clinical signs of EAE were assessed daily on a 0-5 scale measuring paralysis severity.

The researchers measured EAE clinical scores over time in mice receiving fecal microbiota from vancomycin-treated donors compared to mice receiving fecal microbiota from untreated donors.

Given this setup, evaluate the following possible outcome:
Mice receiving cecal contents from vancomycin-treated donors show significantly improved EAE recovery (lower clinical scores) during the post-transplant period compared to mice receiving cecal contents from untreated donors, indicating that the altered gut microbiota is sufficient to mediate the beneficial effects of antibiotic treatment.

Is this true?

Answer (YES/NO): YES